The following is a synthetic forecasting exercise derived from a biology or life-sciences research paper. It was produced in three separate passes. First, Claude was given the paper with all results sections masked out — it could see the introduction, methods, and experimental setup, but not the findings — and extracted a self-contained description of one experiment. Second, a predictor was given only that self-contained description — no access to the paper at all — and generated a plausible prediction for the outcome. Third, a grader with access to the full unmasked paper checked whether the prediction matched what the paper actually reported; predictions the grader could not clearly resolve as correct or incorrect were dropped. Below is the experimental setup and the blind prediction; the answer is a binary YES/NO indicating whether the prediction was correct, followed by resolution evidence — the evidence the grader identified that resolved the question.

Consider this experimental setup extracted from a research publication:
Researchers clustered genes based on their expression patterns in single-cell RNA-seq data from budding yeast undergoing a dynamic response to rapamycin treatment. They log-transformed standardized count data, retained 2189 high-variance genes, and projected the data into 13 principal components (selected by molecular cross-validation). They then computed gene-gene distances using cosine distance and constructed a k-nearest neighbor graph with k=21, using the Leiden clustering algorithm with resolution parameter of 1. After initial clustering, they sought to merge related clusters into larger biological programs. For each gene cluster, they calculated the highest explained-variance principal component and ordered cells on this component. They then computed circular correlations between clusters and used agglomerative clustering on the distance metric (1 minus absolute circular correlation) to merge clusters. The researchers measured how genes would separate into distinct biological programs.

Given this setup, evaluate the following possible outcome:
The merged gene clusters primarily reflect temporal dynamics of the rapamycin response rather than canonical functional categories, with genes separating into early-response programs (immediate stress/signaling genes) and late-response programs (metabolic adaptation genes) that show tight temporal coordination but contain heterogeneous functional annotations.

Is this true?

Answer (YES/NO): NO